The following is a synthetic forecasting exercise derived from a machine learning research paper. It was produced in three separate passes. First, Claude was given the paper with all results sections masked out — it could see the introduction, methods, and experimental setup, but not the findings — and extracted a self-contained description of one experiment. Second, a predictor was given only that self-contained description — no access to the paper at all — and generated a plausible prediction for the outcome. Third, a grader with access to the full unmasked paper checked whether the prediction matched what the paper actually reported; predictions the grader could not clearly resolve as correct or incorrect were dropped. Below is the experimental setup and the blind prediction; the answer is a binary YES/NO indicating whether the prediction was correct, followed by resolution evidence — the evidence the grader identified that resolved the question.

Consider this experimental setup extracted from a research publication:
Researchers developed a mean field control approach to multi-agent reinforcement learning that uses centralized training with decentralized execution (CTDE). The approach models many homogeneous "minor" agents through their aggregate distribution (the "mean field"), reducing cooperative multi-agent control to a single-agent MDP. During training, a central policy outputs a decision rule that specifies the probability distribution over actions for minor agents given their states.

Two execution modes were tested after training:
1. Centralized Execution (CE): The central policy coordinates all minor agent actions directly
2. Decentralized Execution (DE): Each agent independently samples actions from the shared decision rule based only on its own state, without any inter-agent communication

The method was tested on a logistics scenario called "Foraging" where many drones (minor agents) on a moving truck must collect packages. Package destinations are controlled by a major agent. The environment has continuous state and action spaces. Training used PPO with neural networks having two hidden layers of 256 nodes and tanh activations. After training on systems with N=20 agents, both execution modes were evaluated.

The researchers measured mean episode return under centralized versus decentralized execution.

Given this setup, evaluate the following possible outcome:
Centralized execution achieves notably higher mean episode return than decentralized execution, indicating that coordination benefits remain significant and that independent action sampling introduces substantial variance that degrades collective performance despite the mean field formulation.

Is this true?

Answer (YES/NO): NO